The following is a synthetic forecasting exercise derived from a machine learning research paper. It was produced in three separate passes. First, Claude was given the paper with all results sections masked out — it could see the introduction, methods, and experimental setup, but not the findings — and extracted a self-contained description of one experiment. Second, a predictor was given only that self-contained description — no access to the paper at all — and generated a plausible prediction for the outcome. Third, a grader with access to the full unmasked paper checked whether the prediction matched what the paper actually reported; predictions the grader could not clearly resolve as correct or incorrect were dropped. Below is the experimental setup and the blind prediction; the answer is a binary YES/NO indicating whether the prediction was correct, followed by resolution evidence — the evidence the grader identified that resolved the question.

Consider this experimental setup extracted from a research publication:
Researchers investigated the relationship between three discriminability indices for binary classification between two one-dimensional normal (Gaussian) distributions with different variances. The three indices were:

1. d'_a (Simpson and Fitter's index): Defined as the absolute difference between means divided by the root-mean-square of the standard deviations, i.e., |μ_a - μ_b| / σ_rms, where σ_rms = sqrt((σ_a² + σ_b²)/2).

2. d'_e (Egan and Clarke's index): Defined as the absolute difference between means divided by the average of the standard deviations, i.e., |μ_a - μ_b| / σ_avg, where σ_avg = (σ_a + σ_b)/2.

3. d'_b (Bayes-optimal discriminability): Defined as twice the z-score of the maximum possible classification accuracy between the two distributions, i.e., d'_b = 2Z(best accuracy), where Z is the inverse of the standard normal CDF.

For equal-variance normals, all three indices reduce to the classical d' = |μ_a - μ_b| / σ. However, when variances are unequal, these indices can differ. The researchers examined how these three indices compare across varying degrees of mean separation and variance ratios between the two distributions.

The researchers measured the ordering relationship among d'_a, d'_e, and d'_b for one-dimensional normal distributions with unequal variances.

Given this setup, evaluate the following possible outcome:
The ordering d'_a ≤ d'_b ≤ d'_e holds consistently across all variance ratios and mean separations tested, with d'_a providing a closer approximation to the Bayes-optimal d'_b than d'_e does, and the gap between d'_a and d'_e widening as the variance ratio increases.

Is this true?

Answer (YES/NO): NO